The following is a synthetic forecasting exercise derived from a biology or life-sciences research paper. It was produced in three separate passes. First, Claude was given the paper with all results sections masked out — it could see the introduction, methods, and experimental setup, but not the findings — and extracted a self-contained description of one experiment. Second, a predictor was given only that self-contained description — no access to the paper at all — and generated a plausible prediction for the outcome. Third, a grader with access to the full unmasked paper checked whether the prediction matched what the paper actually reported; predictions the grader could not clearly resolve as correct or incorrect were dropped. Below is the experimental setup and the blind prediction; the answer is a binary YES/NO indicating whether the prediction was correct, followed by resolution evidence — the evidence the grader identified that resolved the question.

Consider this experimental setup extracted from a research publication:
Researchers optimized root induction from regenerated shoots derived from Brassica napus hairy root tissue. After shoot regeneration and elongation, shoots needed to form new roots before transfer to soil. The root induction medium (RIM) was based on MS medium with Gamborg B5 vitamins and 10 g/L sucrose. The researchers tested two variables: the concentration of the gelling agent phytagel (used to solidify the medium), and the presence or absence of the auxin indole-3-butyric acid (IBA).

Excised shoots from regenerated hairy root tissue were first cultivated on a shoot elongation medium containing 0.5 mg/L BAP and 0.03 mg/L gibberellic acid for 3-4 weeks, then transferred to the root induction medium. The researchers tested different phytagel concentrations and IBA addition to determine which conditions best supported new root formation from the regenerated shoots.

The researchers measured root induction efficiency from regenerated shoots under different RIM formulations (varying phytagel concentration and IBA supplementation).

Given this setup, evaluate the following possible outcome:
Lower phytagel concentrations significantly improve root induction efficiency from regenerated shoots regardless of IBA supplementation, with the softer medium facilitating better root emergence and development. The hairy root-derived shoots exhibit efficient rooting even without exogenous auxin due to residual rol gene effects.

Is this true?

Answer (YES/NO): NO